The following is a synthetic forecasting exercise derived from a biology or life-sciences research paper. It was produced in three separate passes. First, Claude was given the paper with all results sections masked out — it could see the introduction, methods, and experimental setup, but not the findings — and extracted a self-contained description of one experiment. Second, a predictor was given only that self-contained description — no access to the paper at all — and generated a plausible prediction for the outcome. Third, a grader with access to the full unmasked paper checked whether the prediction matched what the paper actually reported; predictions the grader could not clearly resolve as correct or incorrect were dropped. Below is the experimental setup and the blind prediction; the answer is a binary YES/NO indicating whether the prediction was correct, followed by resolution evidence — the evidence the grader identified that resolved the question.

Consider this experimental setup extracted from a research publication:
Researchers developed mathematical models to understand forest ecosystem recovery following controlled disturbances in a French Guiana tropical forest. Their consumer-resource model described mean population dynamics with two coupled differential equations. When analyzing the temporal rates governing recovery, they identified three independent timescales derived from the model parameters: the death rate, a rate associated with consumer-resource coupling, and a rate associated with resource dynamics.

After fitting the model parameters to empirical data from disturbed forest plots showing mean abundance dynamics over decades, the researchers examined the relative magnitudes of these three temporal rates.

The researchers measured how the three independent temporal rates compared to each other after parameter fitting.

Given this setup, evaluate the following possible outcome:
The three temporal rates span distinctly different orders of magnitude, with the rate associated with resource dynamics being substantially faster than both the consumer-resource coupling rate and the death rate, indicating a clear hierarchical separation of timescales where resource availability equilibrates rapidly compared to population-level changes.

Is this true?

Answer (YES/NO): NO